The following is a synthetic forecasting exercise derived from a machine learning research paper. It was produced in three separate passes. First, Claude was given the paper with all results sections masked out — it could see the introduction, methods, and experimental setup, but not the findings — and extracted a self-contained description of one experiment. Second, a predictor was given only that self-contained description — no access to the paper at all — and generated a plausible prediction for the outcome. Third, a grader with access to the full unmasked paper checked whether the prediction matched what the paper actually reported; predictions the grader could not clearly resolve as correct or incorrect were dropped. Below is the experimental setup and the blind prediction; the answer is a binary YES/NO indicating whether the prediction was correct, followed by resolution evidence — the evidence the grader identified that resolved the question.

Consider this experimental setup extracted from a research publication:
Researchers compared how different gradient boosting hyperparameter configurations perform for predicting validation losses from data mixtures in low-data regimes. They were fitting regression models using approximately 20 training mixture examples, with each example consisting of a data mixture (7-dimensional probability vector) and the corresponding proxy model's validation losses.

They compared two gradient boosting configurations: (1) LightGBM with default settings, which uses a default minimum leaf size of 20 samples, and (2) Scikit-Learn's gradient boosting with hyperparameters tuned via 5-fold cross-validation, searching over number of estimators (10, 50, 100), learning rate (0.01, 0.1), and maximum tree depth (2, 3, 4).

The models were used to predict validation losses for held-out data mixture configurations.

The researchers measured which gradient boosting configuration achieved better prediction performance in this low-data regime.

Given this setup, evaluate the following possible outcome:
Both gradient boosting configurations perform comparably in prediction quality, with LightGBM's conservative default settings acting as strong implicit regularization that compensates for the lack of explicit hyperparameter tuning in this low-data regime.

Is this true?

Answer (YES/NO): NO